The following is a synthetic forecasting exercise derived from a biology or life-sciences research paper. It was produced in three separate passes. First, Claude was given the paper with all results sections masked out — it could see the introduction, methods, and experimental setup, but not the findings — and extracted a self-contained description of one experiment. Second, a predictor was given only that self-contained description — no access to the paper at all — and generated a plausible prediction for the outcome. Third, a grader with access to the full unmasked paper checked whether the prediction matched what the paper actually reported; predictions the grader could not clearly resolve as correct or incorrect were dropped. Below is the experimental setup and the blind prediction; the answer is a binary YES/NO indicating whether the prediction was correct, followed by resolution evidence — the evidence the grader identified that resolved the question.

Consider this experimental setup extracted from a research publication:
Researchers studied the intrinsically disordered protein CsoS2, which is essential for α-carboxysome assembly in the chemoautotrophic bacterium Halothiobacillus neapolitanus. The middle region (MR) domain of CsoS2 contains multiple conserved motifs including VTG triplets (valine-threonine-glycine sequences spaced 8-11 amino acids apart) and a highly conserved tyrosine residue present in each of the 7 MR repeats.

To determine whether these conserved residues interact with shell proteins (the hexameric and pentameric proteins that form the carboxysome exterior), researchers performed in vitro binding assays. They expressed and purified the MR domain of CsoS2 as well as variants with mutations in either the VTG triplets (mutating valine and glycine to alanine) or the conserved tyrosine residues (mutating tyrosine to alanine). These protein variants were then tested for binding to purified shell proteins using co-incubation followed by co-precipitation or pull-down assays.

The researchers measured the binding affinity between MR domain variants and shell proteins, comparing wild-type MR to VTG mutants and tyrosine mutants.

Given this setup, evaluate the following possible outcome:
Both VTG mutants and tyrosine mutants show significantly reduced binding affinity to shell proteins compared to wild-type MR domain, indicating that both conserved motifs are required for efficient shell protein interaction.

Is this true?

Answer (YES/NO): NO